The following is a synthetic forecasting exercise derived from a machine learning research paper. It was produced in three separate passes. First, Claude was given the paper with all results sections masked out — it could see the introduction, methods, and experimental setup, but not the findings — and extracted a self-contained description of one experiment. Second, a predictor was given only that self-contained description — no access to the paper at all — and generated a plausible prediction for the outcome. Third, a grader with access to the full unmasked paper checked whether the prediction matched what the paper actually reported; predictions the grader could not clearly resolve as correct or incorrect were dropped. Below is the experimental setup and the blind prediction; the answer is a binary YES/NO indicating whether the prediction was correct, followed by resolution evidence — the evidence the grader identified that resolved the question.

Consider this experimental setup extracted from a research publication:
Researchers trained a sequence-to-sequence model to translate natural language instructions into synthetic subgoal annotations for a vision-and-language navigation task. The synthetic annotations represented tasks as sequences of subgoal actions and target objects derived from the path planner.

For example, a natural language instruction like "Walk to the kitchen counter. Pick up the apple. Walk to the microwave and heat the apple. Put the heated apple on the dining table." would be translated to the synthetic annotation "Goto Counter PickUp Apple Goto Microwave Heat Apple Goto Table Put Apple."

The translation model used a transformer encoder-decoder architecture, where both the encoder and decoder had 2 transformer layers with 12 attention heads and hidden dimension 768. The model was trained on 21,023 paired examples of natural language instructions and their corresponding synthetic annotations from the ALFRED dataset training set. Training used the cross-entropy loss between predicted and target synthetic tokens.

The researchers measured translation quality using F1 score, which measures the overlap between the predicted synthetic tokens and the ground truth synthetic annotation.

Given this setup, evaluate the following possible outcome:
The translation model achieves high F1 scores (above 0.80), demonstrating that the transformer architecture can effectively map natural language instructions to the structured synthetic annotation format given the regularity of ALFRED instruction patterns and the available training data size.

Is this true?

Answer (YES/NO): YES